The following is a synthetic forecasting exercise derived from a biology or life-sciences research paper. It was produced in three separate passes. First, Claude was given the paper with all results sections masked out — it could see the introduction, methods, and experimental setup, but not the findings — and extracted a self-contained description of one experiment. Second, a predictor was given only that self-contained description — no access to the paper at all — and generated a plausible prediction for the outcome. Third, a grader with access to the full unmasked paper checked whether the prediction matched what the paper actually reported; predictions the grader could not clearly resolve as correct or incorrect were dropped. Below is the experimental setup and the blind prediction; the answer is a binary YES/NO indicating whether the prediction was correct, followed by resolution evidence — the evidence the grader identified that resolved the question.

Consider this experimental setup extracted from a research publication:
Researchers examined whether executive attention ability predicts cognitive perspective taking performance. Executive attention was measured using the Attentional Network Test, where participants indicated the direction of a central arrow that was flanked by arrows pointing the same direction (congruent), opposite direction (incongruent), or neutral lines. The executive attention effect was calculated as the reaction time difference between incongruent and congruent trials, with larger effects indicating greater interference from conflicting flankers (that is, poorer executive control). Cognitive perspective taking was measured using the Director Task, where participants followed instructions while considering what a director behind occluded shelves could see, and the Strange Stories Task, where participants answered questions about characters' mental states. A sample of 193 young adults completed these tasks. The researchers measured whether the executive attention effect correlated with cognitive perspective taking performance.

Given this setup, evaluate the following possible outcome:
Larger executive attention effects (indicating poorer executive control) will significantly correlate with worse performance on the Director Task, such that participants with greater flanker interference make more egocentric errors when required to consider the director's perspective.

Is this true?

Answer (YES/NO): NO